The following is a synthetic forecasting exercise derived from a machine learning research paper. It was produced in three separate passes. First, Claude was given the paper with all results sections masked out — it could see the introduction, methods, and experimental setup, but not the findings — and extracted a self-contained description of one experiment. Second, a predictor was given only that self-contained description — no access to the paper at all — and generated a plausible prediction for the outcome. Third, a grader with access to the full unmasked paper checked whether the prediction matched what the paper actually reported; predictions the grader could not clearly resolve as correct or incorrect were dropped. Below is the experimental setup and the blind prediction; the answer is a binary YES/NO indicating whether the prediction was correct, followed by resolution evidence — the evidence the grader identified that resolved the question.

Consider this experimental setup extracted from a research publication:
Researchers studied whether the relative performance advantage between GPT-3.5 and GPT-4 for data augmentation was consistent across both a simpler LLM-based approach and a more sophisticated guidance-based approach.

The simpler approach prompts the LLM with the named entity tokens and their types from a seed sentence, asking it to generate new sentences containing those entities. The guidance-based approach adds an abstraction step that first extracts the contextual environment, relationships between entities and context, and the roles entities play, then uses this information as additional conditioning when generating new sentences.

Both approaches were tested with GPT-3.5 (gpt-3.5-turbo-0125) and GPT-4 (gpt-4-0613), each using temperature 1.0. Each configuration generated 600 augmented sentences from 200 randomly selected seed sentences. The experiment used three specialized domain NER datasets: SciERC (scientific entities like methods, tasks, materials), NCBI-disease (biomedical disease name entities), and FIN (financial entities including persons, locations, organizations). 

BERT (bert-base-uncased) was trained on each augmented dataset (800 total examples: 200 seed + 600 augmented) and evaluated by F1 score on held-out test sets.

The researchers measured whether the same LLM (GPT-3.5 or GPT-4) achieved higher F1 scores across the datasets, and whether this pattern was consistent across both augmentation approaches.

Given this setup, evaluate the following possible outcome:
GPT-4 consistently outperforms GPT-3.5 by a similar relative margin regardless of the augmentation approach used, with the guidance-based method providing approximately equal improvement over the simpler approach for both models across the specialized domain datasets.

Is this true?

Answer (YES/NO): NO